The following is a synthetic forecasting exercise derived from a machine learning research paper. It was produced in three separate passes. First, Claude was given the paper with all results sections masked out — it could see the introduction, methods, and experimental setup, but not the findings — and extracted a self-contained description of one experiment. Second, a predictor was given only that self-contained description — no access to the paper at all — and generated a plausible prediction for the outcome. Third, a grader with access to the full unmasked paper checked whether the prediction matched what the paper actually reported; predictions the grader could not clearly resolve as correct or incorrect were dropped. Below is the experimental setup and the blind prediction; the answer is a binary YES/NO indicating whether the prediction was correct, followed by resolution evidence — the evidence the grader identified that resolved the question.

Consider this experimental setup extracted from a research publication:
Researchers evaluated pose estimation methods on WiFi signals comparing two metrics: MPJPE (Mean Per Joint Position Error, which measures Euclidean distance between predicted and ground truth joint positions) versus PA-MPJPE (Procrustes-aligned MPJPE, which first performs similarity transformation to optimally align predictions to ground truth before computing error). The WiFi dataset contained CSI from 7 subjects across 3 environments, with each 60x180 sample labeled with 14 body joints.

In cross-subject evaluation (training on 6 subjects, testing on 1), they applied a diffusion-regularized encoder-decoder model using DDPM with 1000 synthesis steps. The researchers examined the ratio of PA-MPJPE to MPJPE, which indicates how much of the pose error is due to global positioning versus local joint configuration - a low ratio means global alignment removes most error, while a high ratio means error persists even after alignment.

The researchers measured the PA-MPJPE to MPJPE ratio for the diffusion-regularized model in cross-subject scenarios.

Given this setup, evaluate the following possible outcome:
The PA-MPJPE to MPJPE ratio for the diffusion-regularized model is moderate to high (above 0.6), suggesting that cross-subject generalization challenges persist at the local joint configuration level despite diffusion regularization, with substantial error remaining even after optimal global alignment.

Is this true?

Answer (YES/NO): NO